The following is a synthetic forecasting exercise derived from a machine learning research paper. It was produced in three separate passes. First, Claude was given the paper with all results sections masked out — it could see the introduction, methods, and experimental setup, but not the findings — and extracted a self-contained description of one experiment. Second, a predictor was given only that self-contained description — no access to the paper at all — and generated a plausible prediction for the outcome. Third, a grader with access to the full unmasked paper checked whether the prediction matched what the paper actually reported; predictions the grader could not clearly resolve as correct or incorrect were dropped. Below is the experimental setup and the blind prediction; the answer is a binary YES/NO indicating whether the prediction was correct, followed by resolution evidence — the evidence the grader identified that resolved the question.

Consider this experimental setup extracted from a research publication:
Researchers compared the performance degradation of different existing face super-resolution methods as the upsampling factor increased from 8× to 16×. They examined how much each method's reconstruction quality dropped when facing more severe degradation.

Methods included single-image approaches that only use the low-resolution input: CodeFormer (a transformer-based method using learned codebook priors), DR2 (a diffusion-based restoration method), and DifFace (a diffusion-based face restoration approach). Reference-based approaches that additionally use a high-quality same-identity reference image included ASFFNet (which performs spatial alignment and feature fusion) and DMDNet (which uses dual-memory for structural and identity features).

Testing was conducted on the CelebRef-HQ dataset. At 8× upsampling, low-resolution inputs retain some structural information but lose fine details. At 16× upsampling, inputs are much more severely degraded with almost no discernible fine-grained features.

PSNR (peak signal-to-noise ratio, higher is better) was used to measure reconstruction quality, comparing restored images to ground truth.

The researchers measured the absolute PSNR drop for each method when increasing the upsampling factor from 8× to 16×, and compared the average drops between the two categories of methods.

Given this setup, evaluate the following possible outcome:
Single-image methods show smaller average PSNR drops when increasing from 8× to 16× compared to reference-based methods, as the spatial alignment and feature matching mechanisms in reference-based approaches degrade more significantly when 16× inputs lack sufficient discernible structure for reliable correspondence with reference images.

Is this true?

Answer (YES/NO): YES